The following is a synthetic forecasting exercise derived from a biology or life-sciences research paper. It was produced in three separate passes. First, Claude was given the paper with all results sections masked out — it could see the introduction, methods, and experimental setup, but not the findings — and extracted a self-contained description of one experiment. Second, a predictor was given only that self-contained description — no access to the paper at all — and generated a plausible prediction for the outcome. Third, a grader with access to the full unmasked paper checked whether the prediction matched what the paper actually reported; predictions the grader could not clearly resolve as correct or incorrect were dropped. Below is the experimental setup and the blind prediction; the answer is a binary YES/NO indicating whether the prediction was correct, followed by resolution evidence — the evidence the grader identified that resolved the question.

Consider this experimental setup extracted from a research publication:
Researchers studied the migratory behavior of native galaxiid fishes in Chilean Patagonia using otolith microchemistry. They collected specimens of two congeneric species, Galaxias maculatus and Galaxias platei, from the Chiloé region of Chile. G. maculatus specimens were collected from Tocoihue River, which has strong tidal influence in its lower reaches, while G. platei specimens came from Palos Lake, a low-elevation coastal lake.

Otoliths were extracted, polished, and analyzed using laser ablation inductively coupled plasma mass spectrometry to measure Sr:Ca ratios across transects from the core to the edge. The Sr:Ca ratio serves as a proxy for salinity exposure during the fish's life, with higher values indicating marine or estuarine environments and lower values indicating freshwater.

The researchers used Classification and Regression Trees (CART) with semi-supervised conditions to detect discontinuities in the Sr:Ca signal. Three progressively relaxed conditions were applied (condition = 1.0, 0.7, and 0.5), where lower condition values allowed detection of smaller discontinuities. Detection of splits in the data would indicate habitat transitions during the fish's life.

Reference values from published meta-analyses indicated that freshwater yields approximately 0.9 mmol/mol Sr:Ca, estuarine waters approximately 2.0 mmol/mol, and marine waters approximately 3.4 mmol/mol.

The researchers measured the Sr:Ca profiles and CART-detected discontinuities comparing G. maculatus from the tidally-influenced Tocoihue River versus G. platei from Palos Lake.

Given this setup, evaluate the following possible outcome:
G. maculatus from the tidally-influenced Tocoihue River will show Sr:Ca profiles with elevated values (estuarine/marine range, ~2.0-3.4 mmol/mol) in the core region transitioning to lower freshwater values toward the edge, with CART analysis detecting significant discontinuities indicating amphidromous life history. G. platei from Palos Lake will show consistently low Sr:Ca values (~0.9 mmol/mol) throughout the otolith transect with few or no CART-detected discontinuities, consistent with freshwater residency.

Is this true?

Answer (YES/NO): NO